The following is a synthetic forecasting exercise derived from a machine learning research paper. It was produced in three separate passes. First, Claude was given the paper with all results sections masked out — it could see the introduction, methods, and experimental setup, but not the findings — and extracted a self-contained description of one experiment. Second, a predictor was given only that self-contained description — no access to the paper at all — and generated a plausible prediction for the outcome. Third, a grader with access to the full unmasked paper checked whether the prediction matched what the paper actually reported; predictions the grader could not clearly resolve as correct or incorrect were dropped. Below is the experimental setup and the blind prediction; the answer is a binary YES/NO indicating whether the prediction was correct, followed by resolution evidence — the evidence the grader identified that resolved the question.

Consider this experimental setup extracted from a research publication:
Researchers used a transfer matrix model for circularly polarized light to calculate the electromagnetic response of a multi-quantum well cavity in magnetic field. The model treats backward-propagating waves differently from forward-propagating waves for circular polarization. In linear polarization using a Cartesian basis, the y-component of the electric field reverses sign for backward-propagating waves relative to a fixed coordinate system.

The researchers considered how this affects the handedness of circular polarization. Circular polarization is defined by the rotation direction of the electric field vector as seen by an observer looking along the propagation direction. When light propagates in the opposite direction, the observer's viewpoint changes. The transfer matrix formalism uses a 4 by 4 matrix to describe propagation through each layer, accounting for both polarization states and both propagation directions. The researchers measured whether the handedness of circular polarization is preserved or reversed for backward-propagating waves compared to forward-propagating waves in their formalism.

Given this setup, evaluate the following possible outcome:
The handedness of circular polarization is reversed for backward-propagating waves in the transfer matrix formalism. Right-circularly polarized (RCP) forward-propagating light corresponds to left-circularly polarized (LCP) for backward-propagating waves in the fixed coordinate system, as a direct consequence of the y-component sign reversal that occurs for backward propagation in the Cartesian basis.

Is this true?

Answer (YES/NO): YES